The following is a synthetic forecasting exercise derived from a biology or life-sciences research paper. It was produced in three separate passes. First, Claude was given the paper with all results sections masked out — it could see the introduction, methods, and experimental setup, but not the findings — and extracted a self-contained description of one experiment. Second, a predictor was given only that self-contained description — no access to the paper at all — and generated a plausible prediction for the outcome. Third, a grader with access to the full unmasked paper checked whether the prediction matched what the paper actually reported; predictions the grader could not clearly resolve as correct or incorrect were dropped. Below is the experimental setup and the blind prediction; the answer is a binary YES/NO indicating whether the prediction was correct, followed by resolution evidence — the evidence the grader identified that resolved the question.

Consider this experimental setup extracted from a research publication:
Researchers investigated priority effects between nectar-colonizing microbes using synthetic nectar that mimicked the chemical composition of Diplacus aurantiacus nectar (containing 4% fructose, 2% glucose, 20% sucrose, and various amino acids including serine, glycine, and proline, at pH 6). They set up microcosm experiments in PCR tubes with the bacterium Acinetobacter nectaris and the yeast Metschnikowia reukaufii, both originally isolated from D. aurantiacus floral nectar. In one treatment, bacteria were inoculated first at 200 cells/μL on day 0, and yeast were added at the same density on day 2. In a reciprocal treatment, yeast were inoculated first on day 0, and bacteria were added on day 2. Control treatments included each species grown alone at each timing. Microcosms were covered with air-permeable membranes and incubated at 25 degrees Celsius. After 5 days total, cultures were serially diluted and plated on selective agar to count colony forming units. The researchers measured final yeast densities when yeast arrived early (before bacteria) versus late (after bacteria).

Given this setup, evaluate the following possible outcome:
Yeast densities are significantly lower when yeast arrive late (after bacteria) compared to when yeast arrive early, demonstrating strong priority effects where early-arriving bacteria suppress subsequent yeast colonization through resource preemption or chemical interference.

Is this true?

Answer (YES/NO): YES